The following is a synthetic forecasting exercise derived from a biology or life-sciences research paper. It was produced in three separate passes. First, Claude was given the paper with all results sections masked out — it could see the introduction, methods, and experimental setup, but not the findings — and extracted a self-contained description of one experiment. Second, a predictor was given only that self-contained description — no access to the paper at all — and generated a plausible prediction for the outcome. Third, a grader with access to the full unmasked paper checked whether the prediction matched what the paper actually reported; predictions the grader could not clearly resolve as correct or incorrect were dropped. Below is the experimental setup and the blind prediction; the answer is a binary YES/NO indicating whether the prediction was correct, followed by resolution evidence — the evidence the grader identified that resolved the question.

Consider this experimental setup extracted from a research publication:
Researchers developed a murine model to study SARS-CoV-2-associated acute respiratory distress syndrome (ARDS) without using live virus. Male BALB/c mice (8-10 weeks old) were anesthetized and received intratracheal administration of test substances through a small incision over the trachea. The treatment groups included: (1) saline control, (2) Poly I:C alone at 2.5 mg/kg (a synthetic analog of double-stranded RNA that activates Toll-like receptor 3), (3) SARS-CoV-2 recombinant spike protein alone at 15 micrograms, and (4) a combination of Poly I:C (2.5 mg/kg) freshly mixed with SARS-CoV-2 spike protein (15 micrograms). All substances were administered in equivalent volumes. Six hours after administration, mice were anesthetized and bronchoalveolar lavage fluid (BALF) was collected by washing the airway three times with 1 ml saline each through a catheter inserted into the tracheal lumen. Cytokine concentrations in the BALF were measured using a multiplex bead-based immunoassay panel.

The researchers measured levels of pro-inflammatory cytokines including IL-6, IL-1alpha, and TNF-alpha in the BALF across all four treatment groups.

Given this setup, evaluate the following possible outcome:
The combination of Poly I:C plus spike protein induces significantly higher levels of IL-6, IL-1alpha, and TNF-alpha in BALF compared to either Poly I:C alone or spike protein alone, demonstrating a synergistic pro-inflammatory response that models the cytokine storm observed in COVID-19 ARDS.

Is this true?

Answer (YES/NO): YES